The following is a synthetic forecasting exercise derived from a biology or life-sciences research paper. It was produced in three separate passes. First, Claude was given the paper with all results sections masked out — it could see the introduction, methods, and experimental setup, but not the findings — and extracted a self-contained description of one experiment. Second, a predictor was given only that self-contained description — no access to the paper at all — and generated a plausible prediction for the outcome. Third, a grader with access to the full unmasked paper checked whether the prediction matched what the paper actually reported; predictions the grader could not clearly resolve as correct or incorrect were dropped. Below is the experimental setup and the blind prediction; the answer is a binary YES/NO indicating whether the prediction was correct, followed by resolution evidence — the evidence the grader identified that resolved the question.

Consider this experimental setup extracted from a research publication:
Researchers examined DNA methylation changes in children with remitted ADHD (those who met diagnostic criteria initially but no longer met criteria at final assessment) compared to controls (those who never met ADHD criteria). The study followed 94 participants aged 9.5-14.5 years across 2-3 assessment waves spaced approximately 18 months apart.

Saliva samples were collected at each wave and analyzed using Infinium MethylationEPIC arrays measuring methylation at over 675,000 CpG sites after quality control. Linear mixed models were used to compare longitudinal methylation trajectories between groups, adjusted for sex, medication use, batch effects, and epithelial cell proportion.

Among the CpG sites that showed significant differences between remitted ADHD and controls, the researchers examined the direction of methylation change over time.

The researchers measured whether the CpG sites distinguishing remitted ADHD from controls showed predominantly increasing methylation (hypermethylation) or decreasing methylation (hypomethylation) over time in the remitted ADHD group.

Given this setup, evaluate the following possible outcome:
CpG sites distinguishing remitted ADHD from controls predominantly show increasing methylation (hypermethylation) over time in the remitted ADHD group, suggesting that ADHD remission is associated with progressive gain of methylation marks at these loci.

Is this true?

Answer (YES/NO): YES